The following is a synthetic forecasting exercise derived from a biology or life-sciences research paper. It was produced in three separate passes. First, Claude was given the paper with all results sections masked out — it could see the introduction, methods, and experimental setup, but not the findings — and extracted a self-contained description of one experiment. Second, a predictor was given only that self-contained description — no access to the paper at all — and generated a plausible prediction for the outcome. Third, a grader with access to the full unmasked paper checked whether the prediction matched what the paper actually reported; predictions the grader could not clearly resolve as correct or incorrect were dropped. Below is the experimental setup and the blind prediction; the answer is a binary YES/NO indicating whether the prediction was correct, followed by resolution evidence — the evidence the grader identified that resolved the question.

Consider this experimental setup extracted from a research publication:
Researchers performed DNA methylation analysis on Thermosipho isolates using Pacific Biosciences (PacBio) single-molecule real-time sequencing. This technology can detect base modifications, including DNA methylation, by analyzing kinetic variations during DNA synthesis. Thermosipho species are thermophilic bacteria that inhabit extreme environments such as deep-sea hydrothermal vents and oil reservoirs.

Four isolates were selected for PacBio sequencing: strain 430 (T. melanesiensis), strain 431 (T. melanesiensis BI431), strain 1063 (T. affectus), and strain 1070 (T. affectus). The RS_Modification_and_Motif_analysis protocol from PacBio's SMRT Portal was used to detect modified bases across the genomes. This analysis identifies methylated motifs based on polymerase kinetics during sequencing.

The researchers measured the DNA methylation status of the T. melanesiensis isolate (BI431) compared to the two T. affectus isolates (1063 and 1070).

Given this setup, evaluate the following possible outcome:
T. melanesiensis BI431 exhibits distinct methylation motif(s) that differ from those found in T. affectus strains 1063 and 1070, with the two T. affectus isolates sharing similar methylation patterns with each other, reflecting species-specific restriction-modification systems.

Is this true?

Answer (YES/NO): NO